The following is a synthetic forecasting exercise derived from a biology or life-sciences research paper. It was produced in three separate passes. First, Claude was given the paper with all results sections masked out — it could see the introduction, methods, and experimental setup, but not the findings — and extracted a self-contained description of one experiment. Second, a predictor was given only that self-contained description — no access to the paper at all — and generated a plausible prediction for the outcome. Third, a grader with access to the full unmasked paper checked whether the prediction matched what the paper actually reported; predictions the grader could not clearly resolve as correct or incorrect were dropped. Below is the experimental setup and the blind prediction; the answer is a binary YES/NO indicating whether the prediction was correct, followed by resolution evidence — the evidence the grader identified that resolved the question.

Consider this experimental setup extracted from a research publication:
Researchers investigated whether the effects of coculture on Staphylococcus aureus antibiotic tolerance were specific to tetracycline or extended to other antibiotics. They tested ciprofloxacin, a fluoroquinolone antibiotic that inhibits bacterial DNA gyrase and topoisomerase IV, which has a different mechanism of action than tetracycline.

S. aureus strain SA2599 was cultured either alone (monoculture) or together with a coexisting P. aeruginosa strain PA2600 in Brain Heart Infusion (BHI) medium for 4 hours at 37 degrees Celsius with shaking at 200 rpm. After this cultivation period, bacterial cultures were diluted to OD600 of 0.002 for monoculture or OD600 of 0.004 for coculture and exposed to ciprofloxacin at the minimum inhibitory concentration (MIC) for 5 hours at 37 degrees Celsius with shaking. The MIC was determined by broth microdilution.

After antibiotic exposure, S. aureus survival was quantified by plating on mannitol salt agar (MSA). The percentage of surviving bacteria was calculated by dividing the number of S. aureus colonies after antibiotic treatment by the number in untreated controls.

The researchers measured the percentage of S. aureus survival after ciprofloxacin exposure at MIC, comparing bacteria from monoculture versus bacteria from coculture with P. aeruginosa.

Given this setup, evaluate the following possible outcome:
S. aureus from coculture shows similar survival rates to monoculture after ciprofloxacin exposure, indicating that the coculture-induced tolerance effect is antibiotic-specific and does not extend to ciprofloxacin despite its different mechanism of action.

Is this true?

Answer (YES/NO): NO